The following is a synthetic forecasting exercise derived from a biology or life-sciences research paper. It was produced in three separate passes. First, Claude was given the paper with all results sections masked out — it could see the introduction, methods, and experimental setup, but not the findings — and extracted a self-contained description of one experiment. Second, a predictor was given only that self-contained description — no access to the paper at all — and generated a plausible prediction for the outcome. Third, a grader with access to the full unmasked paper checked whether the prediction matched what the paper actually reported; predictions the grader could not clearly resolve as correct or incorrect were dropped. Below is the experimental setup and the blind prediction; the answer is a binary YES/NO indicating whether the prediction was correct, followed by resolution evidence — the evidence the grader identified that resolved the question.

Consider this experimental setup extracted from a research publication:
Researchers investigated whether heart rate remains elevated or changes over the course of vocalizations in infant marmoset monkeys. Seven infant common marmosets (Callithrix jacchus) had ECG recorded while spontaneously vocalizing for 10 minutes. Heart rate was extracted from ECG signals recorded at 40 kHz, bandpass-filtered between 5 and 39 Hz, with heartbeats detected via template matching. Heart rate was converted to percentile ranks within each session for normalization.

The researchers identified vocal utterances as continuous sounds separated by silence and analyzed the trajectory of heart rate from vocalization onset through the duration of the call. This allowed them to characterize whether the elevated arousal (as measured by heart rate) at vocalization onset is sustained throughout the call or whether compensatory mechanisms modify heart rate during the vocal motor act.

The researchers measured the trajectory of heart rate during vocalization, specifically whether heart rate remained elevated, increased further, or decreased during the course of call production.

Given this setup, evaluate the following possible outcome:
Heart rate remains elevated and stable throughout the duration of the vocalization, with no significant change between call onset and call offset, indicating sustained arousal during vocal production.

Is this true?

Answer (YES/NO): NO